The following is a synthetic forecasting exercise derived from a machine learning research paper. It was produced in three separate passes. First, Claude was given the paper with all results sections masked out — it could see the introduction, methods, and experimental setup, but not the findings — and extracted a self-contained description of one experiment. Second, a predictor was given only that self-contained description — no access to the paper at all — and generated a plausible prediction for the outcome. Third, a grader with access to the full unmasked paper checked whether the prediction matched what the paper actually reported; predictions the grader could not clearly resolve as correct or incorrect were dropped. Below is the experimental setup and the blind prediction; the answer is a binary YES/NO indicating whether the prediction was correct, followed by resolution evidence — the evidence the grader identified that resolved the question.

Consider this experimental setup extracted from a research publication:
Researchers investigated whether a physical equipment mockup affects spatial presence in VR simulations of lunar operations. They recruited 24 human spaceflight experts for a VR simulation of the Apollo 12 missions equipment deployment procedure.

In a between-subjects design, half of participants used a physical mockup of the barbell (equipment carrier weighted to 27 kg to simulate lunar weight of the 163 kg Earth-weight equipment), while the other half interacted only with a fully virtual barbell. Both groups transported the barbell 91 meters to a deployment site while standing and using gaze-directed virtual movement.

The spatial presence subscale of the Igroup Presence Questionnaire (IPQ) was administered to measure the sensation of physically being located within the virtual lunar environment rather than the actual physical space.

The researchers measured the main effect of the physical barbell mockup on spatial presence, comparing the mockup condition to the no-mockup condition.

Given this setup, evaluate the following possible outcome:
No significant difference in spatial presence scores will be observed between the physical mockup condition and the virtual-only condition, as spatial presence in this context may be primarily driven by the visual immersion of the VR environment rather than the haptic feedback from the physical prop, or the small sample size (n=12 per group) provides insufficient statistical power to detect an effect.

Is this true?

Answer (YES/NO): YES